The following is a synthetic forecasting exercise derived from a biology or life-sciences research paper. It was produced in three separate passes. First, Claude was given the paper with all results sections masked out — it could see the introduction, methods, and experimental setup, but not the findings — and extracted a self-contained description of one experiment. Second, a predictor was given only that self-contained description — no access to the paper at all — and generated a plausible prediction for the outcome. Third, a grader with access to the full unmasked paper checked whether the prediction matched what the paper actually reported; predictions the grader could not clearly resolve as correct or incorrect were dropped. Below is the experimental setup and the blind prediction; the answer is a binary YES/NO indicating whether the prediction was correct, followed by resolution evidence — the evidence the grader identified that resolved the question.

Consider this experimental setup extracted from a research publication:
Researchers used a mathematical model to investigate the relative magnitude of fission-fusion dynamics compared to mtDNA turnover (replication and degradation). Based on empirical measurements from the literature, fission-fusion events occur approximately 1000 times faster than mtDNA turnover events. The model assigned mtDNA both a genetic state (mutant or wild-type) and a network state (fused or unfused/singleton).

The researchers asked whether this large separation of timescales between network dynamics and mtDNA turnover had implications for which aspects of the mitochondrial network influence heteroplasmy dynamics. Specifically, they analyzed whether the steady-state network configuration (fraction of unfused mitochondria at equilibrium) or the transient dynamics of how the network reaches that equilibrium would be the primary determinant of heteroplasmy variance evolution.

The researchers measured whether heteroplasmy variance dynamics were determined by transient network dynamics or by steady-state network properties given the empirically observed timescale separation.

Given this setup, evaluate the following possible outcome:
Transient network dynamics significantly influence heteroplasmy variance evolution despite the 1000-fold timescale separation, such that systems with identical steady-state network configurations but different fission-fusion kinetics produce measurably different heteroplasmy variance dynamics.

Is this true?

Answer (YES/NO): NO